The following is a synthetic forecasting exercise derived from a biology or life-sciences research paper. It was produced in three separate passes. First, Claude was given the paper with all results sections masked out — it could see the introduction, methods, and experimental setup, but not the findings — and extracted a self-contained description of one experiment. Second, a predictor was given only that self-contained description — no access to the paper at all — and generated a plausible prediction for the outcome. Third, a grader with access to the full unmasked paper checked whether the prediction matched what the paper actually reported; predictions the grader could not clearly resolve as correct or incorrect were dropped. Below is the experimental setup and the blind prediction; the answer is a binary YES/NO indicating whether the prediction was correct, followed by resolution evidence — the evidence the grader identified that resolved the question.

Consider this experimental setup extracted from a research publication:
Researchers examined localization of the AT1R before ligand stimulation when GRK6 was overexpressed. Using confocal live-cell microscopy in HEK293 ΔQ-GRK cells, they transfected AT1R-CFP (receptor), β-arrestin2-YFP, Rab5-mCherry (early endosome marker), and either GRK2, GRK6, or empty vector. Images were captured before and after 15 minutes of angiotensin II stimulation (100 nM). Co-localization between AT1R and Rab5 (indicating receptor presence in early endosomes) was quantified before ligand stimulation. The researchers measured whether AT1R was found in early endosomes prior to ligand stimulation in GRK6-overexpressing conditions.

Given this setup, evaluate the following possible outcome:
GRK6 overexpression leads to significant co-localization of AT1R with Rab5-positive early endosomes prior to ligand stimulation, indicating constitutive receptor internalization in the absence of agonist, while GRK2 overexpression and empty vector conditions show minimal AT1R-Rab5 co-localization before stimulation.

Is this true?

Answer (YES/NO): YES